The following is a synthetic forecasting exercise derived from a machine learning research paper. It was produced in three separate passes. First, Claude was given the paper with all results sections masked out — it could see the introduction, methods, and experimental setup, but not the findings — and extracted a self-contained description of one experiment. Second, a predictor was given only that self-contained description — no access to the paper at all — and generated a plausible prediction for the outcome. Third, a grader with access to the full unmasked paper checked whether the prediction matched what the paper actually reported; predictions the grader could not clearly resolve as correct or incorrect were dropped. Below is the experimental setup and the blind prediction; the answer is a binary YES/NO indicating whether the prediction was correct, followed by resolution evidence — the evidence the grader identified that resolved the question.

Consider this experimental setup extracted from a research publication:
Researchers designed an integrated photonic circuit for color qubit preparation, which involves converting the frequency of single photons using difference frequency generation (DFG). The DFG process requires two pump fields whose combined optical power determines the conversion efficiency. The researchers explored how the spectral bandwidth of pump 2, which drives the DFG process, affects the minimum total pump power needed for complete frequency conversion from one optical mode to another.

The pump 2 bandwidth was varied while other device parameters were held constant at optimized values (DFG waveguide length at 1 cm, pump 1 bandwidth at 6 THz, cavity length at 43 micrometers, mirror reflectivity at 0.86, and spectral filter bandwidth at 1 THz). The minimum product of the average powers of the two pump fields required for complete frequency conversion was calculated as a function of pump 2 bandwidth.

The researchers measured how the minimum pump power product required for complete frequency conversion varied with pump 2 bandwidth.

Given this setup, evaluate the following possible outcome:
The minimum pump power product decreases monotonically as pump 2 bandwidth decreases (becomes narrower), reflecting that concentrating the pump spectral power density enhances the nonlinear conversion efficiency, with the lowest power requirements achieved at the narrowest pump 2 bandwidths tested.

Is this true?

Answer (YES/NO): NO